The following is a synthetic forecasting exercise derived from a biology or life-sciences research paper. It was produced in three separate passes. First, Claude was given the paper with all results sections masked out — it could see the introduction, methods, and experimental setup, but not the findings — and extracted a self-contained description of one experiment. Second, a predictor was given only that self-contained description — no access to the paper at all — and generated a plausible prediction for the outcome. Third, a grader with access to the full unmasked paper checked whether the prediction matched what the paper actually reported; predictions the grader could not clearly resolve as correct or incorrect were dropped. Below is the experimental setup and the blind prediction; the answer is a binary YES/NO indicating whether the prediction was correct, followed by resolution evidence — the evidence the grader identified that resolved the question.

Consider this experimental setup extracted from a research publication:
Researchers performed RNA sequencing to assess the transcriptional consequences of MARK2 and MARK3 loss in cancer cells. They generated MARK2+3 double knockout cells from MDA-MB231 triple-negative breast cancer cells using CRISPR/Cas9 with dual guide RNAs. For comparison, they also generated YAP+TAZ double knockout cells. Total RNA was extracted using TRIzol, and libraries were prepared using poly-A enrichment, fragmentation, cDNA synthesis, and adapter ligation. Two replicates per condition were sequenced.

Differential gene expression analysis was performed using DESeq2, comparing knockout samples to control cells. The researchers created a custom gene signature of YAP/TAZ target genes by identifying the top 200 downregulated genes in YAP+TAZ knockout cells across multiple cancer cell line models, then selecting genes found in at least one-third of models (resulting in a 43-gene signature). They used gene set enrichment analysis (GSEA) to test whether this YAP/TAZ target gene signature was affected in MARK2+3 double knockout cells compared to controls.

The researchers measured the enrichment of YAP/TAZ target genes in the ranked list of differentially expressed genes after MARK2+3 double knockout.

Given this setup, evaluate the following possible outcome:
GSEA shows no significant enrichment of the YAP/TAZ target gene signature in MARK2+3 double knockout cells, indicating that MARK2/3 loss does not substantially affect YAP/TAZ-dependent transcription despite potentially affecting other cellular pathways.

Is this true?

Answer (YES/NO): NO